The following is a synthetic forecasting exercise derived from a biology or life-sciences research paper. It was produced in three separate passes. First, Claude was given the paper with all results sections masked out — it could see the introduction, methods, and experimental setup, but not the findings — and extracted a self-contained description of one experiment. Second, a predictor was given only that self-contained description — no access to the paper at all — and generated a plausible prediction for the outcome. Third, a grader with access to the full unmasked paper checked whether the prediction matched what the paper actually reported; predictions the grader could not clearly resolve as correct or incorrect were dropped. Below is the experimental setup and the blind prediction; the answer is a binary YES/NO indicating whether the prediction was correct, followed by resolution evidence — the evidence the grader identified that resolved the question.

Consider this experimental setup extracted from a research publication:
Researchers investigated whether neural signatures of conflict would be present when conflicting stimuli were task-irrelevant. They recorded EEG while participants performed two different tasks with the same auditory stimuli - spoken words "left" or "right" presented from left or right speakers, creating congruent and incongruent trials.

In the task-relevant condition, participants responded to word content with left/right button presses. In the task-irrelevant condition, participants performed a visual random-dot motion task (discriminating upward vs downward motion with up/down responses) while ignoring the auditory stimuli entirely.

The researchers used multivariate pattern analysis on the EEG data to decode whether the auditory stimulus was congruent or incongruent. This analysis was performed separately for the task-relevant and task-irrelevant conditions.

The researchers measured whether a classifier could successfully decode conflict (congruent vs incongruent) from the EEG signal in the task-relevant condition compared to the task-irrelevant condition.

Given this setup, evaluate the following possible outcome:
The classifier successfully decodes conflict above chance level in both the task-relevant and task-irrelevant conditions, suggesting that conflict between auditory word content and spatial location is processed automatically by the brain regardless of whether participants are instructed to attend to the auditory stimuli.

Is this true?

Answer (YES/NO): NO